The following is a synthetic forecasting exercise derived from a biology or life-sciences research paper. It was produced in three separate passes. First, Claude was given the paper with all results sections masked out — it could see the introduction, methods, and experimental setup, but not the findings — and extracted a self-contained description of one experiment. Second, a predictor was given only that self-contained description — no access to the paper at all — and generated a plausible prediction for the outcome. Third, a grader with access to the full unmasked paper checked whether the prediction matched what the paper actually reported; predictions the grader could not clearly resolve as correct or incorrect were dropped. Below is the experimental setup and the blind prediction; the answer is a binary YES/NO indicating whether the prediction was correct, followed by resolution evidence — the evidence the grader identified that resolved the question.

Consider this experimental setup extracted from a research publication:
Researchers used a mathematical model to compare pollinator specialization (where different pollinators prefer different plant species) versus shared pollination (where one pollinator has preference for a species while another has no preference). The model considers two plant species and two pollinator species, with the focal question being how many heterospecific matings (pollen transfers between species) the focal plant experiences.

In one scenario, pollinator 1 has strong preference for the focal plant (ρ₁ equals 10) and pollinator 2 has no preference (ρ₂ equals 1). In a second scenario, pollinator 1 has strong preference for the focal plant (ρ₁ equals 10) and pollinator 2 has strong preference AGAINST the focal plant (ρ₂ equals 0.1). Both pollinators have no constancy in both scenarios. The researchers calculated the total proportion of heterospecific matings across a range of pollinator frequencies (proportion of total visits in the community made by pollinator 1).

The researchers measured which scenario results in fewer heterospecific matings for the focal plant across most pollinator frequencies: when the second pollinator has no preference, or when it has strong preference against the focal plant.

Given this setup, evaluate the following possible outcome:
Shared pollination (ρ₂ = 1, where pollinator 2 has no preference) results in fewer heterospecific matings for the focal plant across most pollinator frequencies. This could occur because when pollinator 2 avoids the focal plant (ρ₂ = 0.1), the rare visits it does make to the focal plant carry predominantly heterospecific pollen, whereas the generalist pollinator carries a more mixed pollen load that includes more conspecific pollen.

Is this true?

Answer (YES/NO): NO